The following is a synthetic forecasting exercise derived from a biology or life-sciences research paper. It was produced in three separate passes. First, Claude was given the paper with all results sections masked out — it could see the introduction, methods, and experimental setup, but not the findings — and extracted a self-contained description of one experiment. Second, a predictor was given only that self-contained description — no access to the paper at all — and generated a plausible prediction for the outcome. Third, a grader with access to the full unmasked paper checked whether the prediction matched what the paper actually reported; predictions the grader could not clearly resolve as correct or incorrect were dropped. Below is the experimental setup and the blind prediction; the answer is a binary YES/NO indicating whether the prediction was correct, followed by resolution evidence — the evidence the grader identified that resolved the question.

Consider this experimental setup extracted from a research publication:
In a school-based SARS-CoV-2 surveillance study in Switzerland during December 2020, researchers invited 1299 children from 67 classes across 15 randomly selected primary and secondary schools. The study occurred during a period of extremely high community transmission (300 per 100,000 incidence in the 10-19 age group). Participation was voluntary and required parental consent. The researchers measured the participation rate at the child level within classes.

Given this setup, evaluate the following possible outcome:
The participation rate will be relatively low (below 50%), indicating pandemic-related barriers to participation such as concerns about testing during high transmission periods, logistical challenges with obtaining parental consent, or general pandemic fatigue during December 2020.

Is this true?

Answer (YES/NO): YES